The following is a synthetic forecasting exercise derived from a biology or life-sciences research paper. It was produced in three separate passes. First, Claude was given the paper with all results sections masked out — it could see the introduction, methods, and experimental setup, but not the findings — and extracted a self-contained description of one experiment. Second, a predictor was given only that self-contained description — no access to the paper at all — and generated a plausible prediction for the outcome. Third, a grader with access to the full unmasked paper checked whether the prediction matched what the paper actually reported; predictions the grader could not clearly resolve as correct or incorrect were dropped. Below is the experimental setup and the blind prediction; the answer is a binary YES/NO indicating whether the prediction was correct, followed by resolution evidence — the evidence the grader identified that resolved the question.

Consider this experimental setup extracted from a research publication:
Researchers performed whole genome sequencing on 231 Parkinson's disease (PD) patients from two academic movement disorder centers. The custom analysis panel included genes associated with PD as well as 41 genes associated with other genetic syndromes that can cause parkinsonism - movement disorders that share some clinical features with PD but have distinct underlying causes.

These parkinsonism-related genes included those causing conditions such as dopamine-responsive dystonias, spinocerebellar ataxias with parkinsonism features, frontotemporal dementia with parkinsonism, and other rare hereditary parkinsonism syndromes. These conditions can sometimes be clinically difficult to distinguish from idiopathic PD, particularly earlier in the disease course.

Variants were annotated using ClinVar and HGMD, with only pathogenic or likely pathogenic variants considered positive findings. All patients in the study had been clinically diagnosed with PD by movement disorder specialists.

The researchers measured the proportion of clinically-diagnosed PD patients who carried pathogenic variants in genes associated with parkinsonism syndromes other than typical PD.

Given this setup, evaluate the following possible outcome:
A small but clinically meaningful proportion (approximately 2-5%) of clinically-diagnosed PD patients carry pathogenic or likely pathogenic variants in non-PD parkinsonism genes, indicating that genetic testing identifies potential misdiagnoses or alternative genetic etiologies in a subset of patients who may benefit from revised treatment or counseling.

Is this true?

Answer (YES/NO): NO